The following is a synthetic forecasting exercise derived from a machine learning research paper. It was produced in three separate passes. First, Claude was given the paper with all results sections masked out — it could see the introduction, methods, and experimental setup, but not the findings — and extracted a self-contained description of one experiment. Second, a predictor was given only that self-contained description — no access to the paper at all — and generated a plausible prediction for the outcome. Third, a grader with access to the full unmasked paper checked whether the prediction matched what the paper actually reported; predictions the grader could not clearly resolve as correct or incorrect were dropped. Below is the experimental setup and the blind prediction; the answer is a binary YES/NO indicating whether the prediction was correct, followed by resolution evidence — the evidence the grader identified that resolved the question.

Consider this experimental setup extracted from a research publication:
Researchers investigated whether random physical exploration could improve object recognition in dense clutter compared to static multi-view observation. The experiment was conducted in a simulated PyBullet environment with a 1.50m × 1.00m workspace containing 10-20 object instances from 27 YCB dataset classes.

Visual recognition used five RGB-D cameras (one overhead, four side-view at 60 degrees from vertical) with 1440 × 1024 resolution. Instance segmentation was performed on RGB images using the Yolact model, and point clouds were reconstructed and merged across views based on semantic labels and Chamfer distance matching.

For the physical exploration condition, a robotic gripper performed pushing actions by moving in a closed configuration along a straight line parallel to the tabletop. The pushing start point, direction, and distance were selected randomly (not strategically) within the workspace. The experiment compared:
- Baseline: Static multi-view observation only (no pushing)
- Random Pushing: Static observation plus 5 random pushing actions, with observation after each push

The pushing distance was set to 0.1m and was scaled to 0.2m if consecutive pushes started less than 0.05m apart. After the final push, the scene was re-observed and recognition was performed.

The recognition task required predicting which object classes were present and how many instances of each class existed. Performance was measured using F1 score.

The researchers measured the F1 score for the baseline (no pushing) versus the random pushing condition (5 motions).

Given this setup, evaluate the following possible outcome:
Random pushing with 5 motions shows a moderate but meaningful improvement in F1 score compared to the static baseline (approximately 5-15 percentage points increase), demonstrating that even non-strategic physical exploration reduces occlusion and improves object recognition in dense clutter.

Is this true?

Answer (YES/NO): NO